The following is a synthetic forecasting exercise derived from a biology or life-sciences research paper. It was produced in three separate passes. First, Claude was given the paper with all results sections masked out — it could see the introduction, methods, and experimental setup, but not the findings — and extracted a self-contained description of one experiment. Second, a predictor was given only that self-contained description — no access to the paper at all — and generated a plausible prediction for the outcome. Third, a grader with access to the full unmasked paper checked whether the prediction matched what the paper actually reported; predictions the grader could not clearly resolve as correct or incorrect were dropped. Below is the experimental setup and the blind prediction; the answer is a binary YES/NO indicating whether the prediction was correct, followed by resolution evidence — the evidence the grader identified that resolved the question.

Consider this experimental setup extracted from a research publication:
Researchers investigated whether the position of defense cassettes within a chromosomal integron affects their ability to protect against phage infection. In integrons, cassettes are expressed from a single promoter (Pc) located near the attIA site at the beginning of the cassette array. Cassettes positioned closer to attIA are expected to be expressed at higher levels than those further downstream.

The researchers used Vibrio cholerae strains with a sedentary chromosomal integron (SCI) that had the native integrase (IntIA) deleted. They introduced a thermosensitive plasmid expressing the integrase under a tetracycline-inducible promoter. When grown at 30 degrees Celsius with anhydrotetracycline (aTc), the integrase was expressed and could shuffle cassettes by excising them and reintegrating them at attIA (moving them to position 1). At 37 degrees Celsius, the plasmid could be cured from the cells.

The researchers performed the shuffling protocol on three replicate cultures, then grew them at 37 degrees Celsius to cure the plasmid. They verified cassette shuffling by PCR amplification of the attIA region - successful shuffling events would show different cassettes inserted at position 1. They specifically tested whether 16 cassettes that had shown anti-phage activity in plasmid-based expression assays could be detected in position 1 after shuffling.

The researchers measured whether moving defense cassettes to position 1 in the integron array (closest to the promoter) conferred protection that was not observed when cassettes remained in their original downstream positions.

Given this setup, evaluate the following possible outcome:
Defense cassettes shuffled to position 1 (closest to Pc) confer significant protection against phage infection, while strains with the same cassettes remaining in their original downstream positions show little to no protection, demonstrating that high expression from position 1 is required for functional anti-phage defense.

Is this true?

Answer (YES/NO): YES